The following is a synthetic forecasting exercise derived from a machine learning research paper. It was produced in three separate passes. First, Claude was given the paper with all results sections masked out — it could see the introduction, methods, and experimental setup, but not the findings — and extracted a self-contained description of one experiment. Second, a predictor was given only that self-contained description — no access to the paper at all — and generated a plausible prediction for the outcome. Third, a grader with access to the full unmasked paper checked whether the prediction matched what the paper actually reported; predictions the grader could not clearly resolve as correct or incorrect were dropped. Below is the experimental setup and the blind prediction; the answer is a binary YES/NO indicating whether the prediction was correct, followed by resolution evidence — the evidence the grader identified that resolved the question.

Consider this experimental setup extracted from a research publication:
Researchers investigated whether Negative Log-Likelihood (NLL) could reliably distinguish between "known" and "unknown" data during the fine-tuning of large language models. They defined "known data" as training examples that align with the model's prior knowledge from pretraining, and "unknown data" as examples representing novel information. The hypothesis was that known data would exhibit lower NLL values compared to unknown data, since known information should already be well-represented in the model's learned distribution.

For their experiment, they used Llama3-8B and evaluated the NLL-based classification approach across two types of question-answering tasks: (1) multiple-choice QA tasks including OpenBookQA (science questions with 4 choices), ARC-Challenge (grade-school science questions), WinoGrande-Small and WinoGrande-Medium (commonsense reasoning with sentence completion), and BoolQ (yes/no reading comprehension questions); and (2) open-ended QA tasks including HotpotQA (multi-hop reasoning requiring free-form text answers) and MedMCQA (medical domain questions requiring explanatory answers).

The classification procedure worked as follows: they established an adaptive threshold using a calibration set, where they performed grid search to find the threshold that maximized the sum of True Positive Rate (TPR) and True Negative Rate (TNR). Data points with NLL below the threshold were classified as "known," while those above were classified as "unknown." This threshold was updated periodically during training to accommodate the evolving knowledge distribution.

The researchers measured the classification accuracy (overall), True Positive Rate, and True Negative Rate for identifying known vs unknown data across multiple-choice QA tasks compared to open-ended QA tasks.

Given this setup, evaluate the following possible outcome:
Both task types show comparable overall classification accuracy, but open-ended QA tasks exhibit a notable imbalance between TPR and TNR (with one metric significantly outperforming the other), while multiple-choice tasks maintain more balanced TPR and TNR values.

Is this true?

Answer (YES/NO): NO